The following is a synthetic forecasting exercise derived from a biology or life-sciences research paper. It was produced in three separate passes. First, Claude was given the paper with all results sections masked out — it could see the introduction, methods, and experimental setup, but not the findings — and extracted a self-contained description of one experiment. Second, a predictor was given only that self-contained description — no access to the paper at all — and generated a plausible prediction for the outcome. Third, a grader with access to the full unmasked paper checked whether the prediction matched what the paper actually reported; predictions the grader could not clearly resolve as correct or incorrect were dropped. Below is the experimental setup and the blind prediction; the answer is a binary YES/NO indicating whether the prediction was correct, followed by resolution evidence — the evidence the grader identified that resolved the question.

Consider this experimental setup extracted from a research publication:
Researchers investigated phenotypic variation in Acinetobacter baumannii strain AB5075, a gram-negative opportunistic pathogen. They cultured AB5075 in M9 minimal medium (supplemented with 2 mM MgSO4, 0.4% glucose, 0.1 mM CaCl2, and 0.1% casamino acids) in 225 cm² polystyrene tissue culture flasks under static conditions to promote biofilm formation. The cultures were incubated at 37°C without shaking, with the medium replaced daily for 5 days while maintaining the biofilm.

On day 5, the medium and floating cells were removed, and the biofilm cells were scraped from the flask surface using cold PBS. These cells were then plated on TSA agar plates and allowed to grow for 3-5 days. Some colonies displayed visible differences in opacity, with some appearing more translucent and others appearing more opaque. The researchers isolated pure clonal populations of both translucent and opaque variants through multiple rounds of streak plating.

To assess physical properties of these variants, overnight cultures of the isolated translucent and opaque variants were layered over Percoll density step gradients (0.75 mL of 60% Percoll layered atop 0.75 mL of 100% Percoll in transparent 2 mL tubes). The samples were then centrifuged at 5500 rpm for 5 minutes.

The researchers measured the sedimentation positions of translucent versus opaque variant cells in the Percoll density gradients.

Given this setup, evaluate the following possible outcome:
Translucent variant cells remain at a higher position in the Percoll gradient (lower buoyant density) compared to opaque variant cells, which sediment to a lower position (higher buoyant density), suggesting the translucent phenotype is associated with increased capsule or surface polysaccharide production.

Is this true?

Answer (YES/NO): NO